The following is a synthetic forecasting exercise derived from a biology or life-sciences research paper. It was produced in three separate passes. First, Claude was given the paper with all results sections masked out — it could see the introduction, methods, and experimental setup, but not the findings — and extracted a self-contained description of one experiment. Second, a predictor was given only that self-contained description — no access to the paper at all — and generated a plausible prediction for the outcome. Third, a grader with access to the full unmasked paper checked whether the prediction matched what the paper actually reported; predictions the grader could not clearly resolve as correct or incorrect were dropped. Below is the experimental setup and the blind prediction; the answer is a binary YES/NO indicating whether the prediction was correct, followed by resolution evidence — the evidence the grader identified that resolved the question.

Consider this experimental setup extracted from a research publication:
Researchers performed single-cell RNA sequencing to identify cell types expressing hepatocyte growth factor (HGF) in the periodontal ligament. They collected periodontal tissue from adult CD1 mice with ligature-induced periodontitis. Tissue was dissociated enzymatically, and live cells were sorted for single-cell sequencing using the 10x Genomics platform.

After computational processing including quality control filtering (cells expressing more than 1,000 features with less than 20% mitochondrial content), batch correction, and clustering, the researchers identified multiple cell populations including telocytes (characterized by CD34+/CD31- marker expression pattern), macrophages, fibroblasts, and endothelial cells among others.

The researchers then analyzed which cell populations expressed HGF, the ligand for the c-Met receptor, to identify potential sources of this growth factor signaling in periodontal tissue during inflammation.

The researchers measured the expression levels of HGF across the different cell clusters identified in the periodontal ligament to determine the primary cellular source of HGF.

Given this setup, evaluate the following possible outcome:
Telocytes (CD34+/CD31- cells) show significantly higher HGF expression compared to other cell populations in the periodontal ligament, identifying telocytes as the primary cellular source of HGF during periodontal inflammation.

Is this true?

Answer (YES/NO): YES